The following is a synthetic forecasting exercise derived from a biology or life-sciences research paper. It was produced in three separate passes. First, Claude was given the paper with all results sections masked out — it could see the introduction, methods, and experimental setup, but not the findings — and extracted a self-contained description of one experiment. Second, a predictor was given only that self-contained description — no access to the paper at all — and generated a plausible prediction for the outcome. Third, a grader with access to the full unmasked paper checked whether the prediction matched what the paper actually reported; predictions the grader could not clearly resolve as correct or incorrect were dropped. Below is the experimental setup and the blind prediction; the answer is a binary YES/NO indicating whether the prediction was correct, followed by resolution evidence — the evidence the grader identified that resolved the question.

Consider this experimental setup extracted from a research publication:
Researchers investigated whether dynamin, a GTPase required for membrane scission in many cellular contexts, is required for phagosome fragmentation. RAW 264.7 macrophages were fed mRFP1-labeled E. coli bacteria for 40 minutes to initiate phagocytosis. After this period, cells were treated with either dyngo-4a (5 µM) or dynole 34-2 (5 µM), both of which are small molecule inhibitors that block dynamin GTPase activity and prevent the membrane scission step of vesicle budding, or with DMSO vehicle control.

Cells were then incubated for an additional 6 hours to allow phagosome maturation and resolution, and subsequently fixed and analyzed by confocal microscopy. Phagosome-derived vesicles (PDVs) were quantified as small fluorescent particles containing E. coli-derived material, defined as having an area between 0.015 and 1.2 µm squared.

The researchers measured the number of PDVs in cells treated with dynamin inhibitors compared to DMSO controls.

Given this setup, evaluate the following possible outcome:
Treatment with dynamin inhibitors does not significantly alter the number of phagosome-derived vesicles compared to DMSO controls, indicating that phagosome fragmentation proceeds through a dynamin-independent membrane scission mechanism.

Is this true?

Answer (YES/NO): NO